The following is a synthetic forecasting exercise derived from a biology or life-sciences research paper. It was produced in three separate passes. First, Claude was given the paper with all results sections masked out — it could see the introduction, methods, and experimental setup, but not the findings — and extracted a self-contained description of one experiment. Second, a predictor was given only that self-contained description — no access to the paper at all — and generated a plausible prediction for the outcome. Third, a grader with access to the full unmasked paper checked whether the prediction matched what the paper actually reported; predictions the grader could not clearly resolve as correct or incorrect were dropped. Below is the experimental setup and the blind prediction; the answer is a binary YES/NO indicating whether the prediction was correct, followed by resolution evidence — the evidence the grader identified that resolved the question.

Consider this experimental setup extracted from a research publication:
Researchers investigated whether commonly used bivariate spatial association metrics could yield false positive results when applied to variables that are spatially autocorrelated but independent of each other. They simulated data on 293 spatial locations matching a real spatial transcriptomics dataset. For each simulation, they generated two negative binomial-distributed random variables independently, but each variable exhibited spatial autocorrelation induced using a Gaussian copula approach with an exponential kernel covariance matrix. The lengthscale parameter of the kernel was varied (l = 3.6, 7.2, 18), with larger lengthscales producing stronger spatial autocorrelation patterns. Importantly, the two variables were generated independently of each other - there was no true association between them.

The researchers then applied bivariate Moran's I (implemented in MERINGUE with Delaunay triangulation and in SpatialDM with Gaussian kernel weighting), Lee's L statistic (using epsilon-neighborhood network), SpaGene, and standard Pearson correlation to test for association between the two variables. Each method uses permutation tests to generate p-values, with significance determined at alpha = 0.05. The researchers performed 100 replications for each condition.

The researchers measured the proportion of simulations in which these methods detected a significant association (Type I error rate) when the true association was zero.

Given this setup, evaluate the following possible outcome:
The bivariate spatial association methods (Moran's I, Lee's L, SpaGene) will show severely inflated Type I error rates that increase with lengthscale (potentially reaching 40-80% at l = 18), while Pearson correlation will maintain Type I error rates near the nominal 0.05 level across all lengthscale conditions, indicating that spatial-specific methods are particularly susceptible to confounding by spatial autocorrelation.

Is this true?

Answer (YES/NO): NO